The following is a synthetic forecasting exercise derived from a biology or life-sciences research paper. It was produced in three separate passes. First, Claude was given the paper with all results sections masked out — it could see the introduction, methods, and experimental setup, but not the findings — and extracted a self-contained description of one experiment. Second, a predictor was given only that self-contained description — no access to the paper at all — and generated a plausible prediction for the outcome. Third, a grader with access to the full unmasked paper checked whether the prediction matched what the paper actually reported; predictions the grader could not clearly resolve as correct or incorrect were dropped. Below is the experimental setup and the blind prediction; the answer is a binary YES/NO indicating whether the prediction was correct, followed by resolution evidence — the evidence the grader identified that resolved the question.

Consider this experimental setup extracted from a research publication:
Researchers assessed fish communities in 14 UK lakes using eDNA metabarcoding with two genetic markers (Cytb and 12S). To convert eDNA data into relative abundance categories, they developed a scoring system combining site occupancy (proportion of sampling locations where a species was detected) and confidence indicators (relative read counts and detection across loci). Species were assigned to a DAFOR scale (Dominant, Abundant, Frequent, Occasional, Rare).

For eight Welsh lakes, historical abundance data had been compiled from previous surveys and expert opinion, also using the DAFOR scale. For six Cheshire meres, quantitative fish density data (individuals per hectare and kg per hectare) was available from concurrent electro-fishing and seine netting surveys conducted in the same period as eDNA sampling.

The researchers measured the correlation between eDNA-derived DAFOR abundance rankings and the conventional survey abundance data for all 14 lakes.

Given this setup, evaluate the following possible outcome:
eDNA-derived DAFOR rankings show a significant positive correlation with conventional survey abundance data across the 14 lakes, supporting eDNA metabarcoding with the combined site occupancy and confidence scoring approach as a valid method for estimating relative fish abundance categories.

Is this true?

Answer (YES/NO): NO